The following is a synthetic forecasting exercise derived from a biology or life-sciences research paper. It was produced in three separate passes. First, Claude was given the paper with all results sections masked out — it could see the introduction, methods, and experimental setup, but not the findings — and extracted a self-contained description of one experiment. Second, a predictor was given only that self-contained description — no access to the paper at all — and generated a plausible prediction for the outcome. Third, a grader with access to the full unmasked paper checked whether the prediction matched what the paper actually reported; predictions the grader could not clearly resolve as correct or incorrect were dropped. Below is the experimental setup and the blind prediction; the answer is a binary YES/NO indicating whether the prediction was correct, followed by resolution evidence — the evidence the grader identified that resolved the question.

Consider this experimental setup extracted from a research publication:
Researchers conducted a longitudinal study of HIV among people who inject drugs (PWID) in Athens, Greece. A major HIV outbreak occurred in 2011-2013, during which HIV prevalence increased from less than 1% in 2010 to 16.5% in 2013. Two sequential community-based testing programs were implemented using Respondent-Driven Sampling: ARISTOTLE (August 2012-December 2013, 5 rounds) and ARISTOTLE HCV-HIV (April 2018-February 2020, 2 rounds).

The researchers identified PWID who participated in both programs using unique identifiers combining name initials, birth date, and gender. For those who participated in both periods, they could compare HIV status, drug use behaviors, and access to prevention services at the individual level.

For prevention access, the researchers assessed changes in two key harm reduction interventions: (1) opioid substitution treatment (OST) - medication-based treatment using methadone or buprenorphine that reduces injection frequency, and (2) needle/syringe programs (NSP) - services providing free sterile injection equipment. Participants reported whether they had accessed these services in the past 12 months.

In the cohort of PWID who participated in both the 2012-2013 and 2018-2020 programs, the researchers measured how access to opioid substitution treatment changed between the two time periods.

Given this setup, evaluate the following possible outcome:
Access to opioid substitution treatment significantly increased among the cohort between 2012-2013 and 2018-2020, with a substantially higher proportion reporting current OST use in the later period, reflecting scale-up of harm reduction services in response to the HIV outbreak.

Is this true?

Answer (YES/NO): YES